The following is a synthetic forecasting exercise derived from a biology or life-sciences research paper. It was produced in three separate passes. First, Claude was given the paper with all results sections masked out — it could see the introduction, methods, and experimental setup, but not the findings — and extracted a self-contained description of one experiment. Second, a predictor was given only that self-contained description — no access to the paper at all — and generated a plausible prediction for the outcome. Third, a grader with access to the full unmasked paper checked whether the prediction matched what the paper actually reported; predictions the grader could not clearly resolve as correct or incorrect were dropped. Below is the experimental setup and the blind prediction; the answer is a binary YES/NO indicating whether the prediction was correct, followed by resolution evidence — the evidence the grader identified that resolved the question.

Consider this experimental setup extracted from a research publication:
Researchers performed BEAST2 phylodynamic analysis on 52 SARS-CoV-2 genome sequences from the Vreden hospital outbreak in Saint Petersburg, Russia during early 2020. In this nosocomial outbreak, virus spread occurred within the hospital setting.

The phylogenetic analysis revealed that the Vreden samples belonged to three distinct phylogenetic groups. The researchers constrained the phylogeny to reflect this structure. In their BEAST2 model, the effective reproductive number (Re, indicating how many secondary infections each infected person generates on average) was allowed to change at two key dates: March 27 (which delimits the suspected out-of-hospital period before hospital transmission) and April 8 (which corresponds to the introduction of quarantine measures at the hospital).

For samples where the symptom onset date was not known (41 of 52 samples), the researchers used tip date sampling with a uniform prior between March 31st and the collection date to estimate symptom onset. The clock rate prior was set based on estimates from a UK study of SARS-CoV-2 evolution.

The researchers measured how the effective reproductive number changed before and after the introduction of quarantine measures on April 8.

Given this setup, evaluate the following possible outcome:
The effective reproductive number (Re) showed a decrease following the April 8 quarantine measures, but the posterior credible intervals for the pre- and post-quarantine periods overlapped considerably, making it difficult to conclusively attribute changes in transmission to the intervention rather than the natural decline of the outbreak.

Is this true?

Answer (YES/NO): NO